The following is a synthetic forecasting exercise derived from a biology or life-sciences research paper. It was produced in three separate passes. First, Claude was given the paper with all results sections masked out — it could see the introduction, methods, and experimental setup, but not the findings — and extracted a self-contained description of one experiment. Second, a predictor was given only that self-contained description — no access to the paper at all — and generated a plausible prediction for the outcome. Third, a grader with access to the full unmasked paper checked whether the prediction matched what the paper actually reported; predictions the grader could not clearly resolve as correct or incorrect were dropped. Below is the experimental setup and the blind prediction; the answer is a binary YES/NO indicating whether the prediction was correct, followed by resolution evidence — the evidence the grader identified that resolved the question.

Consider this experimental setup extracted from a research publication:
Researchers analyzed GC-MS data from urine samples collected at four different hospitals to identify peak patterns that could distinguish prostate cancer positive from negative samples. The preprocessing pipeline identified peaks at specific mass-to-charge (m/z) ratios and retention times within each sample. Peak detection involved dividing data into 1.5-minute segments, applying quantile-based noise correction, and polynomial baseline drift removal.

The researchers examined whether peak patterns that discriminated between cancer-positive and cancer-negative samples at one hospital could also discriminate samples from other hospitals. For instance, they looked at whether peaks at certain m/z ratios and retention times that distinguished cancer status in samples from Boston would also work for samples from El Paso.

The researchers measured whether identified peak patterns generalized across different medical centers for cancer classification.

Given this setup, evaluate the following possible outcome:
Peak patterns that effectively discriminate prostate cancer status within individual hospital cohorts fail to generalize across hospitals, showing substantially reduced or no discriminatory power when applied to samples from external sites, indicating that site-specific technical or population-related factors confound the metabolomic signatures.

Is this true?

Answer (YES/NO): YES